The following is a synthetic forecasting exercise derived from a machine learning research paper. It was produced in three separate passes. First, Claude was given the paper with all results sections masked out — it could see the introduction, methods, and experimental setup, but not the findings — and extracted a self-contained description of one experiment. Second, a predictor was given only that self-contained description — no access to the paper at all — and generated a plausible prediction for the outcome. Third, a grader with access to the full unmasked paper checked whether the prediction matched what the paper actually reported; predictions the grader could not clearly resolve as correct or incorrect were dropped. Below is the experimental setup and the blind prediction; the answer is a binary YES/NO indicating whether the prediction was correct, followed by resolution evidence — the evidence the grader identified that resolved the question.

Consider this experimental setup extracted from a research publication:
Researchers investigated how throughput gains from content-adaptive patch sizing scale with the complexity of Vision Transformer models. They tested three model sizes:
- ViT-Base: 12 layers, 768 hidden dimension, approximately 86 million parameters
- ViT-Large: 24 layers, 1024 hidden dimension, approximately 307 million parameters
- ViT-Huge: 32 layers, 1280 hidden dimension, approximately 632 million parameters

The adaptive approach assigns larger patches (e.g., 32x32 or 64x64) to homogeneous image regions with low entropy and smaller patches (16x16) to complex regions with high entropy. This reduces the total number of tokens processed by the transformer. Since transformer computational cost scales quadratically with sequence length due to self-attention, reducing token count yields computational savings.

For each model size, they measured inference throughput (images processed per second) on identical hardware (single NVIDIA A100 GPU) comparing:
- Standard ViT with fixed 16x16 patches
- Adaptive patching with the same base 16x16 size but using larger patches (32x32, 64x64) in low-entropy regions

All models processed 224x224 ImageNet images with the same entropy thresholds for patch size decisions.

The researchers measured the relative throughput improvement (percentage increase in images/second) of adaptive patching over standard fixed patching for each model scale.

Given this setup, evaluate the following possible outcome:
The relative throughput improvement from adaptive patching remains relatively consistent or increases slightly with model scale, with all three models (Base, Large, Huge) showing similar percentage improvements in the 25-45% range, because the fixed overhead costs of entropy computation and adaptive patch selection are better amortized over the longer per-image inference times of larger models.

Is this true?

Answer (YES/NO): NO